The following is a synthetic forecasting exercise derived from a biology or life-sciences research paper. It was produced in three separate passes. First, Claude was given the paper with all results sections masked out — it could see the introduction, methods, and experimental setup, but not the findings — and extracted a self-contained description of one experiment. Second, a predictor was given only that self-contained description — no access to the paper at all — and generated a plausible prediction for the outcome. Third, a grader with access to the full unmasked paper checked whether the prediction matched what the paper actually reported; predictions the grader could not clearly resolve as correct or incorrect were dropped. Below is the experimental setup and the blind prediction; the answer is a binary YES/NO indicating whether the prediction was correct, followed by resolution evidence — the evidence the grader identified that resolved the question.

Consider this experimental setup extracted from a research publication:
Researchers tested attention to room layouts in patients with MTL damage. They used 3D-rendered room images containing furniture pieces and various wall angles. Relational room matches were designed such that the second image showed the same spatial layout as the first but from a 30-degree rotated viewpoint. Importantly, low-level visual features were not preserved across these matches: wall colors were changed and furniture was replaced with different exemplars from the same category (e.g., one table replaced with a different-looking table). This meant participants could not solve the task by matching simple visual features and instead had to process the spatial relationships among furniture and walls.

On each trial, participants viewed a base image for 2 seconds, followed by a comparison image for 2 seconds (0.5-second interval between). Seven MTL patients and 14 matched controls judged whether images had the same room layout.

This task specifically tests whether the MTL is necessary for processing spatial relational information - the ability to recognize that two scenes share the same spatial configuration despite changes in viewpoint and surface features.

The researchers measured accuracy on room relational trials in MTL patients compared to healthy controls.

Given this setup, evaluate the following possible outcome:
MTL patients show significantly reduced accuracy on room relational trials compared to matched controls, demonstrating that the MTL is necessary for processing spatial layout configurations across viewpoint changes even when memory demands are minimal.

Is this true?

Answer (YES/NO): YES